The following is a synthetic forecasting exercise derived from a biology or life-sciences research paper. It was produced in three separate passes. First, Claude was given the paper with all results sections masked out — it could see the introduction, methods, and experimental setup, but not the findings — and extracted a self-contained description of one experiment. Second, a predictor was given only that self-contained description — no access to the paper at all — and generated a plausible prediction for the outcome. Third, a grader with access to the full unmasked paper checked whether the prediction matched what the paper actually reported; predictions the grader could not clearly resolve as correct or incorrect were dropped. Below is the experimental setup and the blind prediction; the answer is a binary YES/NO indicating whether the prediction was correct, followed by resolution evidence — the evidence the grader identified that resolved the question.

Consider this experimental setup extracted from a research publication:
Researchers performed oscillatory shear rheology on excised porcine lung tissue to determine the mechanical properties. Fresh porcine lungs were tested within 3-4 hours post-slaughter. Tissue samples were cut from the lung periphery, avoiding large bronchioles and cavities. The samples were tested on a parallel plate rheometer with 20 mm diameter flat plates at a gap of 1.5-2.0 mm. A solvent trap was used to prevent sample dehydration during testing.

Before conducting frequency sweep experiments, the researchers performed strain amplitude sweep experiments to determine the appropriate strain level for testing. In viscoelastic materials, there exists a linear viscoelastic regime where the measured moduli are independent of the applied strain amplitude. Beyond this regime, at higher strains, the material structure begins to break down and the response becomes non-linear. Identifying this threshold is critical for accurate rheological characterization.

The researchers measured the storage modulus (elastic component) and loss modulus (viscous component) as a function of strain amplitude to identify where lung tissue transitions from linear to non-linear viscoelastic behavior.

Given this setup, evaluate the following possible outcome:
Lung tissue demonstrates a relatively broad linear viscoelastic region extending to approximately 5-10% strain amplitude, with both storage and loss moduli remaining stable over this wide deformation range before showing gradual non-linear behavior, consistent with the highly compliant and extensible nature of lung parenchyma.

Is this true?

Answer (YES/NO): NO